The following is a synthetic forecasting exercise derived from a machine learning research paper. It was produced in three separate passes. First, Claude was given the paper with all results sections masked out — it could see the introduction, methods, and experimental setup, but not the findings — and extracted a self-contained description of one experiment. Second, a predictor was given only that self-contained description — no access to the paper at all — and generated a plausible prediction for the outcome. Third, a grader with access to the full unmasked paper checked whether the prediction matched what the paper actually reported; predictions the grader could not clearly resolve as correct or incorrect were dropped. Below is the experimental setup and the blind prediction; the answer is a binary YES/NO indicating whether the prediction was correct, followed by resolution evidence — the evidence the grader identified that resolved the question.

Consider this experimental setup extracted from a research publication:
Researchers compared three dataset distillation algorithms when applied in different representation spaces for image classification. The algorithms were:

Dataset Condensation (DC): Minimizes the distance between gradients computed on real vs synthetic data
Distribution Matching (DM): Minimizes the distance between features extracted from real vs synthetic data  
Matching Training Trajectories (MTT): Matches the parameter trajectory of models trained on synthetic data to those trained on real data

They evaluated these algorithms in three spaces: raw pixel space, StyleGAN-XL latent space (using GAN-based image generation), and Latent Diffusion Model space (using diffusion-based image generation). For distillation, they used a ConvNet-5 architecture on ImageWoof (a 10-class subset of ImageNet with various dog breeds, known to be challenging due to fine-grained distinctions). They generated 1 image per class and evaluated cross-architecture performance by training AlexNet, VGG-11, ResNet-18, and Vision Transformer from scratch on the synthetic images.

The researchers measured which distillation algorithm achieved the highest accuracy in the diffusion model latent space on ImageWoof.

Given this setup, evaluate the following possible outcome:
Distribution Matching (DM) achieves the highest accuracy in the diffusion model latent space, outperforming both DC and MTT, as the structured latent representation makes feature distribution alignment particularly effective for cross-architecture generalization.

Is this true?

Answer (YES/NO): NO